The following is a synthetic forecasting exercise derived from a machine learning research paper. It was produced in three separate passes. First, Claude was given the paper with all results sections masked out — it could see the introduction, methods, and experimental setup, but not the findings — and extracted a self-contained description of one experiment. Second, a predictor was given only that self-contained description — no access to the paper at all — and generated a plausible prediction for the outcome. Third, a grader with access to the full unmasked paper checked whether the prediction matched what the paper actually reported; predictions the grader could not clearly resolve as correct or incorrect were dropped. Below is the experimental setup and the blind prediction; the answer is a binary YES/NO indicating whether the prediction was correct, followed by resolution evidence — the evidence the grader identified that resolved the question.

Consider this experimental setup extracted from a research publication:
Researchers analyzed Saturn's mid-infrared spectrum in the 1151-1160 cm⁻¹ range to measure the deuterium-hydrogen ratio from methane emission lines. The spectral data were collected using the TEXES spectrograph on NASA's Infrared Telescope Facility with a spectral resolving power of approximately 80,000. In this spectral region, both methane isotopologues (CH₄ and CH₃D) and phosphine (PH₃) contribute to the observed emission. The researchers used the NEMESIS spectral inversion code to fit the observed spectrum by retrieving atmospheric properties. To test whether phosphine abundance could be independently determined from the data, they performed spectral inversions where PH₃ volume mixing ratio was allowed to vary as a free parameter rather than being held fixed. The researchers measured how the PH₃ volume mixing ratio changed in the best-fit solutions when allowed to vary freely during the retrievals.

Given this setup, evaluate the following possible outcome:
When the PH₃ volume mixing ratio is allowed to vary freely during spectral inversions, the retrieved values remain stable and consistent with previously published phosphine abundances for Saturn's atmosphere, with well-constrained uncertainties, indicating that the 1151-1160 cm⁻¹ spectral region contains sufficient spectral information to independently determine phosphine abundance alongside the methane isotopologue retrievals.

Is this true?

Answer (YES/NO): NO